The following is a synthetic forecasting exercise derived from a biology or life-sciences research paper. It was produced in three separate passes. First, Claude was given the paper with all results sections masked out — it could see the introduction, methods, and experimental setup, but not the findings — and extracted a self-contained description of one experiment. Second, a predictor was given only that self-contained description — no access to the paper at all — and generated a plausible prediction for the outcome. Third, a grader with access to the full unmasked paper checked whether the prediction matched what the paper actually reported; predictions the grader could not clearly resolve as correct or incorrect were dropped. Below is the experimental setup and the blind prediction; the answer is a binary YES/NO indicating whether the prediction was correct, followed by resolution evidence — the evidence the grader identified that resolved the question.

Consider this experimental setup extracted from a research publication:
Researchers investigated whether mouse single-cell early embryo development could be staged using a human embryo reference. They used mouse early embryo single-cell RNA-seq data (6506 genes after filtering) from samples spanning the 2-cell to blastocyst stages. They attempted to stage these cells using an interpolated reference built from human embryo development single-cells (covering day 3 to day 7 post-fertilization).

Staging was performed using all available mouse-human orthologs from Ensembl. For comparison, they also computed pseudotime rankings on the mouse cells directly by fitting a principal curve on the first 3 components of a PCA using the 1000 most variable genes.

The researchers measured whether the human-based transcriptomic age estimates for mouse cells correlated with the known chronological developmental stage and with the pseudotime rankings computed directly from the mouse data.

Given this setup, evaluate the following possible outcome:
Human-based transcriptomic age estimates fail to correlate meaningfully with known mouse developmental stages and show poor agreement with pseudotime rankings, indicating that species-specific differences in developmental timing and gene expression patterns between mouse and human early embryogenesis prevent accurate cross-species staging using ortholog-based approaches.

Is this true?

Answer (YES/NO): NO